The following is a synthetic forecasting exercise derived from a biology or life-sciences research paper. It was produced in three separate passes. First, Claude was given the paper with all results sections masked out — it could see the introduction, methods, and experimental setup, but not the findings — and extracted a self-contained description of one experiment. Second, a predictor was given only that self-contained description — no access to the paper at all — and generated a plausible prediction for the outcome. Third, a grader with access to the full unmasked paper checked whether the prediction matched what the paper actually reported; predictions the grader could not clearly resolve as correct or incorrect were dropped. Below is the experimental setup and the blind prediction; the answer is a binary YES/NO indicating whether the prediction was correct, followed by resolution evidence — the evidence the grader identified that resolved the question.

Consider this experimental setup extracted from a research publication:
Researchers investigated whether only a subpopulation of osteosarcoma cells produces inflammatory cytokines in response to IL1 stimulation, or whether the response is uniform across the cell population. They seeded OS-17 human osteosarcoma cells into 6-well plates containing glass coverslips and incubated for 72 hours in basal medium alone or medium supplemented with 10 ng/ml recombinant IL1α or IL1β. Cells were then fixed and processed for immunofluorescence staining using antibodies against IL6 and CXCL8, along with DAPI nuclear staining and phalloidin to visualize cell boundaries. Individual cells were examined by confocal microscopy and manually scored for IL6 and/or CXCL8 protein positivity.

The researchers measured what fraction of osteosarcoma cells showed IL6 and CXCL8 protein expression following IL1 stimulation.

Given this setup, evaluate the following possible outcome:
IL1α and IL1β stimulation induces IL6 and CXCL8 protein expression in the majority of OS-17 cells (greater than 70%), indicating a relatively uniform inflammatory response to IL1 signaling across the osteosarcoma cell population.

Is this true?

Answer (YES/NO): NO